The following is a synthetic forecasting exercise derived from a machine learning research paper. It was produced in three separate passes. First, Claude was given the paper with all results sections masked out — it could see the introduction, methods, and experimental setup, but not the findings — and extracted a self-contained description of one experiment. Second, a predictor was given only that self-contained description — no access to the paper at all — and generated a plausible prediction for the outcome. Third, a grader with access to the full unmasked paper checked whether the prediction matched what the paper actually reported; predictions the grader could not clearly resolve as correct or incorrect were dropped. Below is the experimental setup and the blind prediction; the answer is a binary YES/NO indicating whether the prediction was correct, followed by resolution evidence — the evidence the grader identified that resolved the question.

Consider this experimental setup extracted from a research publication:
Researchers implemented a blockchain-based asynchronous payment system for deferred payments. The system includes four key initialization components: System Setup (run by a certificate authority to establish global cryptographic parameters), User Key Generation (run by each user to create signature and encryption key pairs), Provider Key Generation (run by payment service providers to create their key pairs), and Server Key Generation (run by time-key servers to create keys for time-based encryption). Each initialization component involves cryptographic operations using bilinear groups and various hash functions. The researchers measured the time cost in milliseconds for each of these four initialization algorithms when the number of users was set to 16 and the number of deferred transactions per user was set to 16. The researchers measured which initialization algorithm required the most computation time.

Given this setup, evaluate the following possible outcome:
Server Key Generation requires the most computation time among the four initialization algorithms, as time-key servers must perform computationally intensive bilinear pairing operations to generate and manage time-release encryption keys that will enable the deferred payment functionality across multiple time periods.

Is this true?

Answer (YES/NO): NO